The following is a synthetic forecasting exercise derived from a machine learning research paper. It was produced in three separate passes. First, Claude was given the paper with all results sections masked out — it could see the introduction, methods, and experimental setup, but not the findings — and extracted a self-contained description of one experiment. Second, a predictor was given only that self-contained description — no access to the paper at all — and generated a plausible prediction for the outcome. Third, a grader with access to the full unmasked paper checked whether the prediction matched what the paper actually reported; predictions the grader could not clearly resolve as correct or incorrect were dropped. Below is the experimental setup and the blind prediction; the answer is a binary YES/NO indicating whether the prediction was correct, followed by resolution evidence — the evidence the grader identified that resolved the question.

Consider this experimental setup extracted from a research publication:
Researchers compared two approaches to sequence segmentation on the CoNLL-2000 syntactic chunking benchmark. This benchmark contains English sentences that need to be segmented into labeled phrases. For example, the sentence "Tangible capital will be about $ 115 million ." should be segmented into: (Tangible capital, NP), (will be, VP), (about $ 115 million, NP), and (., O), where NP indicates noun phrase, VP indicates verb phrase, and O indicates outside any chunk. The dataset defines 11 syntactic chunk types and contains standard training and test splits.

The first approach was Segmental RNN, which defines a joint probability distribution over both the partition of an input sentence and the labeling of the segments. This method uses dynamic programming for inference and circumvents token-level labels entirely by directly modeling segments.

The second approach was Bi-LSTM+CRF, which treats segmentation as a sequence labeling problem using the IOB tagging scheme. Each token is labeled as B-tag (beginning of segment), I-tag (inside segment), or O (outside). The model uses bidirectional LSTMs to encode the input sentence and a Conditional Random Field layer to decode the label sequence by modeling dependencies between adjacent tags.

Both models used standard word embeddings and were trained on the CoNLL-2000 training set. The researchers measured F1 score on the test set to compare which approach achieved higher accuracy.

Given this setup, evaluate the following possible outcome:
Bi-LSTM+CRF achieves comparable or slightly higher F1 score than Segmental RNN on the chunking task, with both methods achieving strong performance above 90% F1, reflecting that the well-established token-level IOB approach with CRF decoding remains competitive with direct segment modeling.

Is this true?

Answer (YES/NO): NO